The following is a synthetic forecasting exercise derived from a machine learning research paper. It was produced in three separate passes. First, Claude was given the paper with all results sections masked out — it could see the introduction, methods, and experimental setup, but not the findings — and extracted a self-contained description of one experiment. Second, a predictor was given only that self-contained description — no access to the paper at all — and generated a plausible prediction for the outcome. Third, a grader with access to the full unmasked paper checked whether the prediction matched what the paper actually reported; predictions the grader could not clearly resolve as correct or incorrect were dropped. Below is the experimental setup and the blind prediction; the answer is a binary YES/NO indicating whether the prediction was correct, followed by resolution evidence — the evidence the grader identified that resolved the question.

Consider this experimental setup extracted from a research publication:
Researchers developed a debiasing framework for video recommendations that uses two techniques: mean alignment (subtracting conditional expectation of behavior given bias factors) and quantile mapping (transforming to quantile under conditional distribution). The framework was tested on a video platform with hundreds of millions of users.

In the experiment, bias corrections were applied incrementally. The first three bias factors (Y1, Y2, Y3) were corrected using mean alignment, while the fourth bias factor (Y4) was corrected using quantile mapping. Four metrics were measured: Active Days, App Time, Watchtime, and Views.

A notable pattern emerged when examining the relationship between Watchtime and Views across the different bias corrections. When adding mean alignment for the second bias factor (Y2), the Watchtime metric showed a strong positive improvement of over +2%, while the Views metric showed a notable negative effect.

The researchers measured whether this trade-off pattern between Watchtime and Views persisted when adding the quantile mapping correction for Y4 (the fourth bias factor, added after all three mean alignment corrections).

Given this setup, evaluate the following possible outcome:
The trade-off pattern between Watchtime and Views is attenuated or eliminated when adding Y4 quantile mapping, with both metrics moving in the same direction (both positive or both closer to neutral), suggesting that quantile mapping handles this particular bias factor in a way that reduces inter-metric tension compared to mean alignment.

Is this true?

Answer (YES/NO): YES